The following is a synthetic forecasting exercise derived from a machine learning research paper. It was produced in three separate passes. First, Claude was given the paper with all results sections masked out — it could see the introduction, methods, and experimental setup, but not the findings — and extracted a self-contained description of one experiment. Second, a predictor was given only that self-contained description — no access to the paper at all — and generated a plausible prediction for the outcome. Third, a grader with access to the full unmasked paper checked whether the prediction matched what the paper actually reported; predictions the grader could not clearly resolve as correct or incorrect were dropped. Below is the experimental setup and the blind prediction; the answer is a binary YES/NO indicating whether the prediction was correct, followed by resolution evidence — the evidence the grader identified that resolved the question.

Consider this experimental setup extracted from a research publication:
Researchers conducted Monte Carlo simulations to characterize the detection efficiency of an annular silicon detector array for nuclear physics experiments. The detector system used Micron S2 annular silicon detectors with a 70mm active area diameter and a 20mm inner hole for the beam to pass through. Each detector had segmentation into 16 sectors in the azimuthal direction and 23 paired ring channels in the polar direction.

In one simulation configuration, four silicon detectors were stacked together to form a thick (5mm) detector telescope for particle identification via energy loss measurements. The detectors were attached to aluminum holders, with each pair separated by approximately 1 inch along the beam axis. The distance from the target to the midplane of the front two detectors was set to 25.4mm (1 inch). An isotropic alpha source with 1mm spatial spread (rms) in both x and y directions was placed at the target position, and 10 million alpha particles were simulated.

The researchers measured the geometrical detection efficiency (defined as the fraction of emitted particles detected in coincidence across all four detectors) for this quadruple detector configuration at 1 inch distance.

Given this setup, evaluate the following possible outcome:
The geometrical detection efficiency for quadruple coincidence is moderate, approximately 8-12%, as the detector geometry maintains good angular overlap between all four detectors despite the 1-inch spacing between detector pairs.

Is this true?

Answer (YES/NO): NO